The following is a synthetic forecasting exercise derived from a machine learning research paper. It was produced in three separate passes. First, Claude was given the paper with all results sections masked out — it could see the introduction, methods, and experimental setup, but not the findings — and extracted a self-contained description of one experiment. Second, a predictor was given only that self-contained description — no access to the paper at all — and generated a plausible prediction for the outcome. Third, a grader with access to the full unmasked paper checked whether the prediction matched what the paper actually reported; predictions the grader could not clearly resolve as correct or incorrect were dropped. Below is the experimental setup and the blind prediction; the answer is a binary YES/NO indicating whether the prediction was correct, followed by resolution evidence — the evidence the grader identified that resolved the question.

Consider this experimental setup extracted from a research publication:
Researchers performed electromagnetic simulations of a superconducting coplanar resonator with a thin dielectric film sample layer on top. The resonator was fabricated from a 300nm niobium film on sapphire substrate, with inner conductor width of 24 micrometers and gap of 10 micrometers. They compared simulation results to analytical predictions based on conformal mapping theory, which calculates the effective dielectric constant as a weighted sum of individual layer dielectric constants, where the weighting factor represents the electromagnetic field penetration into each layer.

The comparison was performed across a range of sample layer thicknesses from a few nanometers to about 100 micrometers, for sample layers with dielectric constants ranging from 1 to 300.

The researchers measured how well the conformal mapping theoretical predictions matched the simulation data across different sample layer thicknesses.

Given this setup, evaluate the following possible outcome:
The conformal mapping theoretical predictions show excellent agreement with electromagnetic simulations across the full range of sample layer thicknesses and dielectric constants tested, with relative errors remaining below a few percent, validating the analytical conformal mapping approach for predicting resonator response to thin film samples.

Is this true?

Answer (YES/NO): NO